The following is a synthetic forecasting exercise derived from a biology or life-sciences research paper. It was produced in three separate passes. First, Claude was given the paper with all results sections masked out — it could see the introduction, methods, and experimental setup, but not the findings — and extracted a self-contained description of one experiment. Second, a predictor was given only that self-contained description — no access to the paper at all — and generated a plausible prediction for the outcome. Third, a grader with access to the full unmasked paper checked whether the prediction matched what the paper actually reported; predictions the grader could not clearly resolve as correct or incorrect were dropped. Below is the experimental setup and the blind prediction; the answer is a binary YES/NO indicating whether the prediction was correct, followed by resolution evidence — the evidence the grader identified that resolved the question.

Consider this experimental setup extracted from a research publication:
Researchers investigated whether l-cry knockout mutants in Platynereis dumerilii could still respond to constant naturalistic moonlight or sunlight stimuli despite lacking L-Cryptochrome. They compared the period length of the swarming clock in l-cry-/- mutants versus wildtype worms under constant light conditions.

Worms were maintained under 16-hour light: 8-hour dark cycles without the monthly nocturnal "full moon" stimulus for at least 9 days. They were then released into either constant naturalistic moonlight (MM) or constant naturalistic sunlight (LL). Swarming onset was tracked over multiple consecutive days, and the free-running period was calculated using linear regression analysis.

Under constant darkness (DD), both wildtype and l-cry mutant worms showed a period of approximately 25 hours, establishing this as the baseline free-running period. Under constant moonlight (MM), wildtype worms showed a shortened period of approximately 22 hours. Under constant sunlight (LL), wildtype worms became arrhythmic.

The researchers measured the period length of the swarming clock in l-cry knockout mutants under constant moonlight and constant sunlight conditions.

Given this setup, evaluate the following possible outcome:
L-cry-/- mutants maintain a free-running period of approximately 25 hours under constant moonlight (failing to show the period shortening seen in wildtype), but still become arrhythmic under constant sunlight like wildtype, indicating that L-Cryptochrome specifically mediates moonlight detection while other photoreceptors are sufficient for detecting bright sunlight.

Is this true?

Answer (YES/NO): NO